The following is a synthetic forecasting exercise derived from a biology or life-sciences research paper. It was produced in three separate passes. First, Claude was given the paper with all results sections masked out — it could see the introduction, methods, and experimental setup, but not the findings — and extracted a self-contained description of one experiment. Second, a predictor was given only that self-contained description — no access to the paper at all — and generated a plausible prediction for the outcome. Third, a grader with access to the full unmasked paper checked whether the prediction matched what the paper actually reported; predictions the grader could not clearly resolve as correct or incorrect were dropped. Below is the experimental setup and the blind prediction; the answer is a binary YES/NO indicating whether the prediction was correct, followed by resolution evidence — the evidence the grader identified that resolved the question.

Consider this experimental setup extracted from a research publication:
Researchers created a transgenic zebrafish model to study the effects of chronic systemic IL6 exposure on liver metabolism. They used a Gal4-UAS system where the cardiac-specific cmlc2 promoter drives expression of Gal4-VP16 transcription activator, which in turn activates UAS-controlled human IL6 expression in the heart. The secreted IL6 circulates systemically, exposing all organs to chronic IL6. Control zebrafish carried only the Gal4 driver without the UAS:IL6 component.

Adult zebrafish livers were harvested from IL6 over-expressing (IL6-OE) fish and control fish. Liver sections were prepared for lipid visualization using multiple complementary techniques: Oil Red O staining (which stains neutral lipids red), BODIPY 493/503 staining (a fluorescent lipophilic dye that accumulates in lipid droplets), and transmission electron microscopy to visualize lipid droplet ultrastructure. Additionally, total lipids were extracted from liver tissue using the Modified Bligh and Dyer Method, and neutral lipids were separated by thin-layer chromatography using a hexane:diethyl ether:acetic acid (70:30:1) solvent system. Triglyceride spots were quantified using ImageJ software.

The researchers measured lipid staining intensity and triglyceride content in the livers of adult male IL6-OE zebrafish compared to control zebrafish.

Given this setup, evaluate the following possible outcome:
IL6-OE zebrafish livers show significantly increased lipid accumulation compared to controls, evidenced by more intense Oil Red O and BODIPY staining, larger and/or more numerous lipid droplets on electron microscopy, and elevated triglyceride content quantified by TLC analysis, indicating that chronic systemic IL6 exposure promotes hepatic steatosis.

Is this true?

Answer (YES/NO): YES